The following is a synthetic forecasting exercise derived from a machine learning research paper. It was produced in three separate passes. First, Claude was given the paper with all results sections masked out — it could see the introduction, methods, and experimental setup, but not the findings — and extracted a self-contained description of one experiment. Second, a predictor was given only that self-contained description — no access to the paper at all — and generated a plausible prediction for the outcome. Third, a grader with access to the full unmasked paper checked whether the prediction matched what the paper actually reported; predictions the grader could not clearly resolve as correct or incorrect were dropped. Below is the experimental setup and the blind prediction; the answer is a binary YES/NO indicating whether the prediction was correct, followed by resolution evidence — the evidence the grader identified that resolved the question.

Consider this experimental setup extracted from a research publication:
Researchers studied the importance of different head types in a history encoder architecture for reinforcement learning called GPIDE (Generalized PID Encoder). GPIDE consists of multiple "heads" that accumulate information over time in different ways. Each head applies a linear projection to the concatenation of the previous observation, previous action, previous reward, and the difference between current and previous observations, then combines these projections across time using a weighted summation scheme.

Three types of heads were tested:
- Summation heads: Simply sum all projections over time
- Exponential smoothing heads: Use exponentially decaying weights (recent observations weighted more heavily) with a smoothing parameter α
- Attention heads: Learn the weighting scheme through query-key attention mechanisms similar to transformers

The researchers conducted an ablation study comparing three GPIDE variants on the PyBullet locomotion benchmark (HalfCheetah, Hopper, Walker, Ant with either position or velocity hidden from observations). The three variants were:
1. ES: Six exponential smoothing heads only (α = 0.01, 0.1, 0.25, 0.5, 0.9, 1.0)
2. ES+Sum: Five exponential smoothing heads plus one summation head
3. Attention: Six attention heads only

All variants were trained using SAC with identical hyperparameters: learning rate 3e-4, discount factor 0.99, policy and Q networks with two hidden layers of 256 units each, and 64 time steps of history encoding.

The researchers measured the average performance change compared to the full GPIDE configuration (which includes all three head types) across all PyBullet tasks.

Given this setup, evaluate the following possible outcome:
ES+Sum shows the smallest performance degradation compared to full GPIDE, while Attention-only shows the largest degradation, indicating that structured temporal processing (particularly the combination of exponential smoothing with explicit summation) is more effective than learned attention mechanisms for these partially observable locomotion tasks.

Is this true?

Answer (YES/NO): NO